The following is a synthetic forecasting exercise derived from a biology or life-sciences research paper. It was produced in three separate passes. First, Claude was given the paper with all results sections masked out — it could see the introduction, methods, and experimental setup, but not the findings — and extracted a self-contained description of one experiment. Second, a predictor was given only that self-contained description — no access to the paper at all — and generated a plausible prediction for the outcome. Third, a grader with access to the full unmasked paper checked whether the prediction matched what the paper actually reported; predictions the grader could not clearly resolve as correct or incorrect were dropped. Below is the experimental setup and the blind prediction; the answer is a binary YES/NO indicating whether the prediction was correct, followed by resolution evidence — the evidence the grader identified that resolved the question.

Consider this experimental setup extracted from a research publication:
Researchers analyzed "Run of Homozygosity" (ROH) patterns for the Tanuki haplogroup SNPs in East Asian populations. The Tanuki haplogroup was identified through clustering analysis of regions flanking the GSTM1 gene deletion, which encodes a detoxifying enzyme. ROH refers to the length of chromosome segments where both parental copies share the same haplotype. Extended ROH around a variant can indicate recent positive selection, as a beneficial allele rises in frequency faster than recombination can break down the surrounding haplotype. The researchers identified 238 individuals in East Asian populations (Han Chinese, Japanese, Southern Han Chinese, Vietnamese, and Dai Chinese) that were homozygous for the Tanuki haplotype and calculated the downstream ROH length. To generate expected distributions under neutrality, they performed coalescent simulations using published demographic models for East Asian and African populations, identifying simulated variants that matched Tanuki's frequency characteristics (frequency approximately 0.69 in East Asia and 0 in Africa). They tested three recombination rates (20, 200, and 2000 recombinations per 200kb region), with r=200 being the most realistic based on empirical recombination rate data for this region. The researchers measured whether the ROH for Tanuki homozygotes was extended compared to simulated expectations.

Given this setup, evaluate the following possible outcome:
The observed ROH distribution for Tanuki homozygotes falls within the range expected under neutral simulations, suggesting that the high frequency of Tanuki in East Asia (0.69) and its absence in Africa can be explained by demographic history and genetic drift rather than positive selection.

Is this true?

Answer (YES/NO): NO